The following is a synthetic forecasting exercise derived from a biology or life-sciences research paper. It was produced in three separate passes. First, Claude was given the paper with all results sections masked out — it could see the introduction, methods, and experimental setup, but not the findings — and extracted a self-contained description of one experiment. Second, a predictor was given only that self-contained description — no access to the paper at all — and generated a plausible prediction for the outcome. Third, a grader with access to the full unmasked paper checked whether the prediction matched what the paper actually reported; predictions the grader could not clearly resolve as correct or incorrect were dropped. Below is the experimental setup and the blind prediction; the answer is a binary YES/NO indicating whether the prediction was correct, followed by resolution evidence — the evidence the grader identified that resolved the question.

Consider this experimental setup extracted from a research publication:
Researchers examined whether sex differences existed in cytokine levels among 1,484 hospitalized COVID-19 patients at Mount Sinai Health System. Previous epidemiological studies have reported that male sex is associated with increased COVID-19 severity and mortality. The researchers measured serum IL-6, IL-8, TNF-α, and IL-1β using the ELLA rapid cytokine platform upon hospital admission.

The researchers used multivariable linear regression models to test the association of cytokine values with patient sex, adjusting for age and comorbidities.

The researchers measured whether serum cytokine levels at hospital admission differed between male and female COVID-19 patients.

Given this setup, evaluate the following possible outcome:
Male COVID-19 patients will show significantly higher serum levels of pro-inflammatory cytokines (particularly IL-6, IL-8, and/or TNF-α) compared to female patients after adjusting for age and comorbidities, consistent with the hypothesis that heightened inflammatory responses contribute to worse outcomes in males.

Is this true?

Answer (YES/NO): YES